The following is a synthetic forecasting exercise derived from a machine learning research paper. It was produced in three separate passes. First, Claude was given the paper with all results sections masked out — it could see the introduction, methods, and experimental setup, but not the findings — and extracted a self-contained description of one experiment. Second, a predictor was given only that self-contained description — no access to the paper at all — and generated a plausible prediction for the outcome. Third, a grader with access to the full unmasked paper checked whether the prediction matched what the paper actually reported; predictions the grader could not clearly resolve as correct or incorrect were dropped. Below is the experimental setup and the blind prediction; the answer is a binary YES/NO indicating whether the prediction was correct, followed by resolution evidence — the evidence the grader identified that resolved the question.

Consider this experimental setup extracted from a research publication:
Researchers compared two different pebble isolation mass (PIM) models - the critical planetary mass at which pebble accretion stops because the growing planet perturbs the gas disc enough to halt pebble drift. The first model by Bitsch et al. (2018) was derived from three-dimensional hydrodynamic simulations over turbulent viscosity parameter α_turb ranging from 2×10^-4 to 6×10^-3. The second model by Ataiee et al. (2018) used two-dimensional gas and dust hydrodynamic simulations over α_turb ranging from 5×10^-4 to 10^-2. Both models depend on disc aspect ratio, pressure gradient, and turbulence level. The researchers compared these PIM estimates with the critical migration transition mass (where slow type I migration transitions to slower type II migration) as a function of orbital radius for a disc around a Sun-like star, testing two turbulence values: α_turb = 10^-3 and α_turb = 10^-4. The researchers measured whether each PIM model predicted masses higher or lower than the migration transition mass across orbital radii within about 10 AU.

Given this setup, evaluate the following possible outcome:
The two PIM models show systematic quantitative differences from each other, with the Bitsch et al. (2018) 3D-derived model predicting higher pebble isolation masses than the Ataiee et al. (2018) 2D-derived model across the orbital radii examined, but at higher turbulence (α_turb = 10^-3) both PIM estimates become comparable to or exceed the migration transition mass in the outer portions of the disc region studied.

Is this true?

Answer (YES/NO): NO